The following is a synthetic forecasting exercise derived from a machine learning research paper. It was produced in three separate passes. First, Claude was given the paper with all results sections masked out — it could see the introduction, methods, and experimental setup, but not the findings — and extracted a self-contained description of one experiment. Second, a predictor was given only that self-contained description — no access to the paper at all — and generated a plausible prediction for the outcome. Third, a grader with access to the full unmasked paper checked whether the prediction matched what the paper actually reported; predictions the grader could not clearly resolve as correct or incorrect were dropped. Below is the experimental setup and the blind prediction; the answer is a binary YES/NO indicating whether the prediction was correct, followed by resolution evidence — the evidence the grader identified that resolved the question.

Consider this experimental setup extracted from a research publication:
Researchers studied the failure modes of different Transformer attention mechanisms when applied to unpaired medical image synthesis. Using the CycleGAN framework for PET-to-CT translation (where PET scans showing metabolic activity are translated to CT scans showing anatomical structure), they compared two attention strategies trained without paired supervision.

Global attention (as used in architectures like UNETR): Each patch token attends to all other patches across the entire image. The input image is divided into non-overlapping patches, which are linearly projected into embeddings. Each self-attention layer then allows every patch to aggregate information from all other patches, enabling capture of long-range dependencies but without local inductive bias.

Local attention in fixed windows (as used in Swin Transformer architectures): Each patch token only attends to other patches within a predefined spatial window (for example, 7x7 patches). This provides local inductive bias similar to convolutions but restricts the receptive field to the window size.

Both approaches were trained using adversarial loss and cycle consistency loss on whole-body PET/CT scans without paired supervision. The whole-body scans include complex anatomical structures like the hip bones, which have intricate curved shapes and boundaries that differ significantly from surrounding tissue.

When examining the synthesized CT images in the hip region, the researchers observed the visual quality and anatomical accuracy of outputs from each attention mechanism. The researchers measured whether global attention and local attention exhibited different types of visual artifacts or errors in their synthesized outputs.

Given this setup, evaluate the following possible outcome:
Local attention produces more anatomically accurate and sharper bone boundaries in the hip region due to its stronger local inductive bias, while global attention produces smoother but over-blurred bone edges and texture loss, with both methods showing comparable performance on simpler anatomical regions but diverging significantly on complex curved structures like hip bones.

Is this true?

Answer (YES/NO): NO